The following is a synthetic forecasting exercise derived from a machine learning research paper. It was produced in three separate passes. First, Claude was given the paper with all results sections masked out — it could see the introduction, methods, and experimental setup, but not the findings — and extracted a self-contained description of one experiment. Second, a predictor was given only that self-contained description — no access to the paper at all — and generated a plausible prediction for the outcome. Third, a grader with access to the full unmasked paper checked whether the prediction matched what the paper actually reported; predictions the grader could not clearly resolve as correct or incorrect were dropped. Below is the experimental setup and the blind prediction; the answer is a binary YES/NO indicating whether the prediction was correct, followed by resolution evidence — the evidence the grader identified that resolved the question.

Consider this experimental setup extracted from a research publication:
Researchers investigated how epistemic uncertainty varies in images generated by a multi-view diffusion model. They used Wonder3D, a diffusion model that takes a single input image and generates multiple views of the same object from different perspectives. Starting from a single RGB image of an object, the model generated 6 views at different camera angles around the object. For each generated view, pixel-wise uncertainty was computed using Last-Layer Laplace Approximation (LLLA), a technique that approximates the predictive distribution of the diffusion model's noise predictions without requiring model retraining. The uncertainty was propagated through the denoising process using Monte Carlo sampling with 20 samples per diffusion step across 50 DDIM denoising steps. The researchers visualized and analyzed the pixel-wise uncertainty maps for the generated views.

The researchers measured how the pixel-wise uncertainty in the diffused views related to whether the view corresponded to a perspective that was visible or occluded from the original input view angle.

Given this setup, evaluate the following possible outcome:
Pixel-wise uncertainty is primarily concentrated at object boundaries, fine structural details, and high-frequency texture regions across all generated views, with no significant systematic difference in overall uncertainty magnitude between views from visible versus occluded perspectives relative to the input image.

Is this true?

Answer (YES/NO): NO